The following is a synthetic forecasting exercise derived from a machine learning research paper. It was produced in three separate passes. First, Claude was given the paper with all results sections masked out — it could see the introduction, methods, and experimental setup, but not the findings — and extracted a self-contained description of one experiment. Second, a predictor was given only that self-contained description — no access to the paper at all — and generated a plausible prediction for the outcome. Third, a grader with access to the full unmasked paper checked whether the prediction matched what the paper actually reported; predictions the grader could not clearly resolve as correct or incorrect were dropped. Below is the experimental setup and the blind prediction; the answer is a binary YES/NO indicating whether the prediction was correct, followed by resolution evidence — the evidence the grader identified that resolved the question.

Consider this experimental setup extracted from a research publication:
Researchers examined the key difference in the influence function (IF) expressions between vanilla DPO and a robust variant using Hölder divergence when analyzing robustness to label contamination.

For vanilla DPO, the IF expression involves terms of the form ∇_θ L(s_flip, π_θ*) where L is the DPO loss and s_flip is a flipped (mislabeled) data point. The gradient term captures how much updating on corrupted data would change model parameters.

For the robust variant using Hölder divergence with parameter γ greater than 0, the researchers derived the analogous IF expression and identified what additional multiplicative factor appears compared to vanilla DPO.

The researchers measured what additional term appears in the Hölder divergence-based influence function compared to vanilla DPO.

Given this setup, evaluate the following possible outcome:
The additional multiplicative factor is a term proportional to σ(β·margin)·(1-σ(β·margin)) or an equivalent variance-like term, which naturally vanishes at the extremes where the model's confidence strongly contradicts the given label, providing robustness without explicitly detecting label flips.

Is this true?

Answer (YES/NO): NO